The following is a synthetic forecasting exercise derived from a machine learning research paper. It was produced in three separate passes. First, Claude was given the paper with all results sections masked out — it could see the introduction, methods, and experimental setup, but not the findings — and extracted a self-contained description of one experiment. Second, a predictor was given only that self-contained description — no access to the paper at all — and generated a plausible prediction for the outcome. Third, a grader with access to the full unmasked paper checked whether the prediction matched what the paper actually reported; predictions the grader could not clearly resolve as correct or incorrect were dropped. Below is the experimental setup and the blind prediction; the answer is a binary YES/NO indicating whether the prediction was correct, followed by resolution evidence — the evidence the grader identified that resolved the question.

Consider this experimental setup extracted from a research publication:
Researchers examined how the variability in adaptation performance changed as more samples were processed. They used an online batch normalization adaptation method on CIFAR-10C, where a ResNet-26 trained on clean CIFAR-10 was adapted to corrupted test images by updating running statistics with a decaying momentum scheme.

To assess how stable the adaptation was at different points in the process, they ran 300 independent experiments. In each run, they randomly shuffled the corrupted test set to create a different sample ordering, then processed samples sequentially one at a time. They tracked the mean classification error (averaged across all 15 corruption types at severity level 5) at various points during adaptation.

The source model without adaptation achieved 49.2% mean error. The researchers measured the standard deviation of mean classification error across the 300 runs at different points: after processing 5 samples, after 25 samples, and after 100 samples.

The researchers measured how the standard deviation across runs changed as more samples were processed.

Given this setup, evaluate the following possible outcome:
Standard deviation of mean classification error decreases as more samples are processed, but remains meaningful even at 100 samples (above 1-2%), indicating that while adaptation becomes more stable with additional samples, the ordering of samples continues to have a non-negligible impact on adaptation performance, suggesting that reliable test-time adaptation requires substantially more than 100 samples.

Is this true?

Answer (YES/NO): NO